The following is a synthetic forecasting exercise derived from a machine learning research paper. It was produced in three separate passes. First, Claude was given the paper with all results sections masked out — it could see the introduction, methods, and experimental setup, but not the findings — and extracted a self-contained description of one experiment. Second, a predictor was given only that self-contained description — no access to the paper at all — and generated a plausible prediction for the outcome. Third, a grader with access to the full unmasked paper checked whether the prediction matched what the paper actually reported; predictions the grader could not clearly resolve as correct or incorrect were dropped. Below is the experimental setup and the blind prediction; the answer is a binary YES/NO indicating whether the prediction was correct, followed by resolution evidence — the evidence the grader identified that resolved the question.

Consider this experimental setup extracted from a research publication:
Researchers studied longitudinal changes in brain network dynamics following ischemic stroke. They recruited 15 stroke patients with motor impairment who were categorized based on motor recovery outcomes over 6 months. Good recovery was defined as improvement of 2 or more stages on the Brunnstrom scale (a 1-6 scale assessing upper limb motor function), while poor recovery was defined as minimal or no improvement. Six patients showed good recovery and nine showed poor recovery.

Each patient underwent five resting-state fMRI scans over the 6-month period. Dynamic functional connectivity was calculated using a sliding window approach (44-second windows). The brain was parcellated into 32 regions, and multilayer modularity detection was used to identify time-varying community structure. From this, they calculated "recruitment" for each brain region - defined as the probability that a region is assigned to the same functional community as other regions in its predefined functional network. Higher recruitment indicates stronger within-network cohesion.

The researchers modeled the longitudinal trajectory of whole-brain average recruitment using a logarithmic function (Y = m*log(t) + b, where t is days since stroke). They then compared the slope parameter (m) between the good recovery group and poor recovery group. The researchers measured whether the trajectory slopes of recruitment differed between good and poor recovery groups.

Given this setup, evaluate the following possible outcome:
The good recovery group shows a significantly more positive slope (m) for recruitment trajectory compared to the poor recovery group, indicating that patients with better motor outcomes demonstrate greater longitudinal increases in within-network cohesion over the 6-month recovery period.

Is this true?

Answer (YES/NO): NO